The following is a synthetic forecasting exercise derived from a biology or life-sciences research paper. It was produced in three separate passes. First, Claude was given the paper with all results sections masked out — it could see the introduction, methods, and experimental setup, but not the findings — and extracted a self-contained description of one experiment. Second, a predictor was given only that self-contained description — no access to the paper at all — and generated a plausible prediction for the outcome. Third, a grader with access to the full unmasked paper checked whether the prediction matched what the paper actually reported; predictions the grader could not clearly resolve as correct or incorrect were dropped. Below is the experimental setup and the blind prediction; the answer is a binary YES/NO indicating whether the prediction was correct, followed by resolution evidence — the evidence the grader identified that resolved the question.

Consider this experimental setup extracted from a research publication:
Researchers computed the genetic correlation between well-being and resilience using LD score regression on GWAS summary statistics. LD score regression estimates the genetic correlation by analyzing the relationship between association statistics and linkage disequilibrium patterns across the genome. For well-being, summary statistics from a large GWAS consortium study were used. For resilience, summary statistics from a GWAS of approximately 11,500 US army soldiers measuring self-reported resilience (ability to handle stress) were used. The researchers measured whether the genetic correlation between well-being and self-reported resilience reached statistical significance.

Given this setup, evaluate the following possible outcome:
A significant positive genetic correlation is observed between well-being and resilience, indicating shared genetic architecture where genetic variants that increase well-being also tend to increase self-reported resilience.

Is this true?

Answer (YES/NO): NO